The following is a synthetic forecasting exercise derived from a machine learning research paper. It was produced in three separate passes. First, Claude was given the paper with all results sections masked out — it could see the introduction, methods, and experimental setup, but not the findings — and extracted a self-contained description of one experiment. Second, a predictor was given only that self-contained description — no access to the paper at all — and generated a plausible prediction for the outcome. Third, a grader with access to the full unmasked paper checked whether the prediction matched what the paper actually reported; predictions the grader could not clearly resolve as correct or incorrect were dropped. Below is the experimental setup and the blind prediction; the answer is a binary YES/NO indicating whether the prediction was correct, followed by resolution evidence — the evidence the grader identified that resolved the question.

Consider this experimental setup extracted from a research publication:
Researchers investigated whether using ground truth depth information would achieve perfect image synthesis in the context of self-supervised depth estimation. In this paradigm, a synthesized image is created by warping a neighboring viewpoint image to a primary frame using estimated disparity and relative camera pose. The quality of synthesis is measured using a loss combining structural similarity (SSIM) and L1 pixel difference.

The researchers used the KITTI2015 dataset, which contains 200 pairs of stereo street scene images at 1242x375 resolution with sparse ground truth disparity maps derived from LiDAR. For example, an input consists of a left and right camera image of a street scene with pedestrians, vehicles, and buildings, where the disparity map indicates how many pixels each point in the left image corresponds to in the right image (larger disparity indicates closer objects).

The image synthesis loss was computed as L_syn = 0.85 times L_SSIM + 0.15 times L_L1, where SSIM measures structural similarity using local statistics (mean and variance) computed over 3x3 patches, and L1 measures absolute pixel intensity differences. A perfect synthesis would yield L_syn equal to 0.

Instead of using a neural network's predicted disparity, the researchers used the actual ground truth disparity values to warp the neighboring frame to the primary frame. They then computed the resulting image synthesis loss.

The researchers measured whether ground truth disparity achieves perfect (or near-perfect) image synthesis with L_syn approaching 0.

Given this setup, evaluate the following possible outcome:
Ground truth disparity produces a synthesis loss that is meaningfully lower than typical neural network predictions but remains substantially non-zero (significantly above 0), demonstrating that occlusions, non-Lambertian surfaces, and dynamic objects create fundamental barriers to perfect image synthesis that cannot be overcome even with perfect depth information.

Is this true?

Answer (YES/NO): NO